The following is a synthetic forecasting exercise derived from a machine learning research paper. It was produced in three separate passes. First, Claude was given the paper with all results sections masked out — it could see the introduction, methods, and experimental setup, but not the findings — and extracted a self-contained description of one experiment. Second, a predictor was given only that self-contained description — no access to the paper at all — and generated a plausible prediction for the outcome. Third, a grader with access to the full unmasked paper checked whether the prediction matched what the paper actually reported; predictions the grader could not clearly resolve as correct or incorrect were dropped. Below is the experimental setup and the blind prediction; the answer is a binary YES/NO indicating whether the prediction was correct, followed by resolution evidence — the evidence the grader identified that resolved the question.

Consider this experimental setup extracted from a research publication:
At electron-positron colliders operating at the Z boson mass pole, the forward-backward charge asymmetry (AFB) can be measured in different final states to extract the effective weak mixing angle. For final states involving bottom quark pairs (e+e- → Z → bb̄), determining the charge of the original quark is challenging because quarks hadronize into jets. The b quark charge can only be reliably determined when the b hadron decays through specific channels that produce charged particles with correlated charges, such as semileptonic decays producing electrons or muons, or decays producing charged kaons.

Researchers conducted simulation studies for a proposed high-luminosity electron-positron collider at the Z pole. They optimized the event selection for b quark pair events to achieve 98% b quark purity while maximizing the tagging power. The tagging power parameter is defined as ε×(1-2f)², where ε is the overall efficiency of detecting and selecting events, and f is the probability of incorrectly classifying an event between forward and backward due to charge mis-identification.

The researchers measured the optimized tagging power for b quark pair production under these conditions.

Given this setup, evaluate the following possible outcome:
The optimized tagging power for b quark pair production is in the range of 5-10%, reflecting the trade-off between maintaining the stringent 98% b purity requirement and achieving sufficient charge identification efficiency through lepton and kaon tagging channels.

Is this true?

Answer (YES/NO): YES